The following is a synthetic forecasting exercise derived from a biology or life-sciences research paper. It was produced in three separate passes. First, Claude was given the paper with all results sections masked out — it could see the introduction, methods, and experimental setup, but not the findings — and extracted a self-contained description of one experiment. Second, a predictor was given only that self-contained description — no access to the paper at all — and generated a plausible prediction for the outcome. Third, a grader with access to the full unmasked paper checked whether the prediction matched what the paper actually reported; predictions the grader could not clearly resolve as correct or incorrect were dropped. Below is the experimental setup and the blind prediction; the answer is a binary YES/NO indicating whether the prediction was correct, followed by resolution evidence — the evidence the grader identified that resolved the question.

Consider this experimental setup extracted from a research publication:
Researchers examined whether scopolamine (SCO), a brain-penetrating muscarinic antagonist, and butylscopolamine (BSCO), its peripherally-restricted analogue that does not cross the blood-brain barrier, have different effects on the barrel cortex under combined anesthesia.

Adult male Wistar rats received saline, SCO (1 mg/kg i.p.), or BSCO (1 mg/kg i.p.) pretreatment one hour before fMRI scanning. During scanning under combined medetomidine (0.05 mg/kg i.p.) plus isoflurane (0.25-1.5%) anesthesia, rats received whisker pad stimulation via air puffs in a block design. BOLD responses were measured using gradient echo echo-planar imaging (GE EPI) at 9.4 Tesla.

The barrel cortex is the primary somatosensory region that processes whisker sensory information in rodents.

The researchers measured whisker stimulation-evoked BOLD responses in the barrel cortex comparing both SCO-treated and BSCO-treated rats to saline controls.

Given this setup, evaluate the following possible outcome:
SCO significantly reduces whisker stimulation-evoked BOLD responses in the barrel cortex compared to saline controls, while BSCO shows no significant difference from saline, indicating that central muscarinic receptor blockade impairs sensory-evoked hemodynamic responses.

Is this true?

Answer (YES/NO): YES